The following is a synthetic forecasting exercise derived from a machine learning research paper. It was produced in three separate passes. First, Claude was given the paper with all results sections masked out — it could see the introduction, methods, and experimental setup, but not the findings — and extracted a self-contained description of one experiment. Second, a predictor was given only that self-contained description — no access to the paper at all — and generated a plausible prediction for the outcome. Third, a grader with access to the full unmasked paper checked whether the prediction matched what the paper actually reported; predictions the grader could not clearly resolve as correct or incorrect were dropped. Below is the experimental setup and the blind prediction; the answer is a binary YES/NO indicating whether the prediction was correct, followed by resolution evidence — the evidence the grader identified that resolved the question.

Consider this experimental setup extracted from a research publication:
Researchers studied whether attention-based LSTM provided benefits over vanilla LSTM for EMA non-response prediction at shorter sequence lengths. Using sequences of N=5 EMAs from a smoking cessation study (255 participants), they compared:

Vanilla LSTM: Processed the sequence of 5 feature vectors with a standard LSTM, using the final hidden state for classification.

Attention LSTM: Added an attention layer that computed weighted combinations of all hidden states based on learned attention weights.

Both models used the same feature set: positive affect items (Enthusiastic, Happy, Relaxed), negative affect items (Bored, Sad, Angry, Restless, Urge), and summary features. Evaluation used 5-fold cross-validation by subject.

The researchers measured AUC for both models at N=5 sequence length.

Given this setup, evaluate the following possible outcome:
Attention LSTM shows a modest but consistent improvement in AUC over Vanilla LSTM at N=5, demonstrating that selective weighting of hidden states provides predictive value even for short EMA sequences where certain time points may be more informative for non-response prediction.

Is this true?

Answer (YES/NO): NO